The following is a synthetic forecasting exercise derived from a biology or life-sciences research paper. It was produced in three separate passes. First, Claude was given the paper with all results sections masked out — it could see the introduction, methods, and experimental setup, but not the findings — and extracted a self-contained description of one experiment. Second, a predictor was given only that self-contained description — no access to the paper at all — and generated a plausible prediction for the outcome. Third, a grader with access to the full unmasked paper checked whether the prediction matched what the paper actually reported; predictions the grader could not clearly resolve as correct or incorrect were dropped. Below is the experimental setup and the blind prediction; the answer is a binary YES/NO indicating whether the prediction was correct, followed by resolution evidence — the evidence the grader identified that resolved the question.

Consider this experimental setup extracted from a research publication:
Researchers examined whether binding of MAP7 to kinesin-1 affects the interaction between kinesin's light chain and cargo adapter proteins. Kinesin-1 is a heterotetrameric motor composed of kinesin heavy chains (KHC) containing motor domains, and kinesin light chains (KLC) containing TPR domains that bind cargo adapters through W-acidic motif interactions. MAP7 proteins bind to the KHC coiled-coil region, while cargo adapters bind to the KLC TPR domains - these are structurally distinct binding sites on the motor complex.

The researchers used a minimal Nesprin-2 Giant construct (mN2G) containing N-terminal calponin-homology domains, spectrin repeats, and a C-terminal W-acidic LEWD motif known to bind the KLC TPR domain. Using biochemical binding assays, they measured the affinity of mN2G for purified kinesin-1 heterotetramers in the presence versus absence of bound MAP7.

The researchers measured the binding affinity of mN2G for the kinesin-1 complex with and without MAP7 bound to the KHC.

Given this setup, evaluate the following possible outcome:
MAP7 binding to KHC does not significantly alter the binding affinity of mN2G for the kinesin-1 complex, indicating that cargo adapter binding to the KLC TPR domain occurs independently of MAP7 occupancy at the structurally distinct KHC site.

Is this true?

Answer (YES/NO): NO